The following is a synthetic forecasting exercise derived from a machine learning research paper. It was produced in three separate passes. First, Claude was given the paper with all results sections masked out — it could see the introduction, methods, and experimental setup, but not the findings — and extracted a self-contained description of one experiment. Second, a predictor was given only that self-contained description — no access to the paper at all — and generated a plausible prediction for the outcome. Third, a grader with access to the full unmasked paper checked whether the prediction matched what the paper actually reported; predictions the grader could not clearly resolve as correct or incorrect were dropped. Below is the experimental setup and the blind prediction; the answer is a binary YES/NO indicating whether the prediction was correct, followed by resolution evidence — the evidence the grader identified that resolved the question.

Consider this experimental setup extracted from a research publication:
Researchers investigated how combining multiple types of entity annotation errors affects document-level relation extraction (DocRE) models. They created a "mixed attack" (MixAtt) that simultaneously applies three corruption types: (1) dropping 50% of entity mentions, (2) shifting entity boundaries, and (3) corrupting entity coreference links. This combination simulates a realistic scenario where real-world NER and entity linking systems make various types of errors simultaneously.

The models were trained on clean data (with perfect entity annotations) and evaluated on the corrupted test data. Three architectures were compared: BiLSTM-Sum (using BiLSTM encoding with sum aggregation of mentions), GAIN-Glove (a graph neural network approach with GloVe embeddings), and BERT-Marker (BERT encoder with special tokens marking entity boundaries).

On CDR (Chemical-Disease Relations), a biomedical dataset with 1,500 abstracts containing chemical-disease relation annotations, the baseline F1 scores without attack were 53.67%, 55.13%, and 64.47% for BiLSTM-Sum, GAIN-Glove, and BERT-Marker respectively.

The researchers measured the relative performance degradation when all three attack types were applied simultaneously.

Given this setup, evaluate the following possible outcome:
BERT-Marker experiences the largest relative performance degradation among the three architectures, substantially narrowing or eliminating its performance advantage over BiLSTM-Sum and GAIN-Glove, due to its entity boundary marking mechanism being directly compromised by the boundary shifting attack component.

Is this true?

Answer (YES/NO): YES